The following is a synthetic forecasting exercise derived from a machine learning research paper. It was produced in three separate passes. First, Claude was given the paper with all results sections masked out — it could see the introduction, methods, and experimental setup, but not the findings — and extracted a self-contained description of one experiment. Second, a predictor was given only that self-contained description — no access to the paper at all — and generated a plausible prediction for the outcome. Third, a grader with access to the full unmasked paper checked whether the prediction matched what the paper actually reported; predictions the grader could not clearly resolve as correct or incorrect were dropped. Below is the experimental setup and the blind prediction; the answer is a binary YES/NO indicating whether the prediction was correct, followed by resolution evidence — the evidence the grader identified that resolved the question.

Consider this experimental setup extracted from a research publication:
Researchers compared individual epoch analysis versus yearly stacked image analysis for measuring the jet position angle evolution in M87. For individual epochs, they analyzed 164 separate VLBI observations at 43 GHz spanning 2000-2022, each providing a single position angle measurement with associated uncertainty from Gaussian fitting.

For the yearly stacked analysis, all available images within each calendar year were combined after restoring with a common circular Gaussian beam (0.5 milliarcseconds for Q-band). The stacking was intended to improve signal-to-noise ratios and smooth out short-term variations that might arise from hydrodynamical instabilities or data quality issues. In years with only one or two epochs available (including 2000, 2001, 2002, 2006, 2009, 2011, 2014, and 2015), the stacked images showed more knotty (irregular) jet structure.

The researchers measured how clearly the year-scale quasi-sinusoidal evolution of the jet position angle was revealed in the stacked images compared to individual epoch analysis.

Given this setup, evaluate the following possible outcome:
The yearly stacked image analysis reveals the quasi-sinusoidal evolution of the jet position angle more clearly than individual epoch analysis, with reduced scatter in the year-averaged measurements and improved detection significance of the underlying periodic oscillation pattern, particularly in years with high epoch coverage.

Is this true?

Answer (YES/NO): YES